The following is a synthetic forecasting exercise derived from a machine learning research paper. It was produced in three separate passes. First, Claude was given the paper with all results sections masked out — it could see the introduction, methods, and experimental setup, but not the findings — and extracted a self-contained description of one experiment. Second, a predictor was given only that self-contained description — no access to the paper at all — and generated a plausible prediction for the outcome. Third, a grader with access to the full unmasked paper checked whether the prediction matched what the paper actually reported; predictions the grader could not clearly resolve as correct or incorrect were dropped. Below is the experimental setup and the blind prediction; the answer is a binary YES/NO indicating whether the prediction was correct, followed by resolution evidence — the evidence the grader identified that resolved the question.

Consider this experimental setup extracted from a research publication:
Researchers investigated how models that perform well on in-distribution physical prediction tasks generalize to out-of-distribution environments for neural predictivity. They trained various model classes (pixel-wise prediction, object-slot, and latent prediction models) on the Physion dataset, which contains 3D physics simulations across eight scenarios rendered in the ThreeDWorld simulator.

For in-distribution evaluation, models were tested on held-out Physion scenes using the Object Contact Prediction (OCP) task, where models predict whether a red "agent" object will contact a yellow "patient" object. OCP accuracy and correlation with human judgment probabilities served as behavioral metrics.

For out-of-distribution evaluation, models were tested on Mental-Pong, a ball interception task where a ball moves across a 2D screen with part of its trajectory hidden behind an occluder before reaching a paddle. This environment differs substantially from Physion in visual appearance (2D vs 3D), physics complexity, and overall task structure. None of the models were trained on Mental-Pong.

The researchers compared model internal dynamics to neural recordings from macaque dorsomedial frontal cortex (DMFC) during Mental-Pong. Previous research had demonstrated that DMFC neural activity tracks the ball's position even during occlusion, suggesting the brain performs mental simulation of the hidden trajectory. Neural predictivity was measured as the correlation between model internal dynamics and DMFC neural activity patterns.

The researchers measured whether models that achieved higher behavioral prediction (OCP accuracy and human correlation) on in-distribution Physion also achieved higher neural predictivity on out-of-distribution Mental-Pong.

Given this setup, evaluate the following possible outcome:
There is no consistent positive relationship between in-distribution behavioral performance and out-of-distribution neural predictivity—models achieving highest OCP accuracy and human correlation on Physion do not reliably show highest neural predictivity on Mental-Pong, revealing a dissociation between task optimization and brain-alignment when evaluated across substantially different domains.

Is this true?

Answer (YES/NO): YES